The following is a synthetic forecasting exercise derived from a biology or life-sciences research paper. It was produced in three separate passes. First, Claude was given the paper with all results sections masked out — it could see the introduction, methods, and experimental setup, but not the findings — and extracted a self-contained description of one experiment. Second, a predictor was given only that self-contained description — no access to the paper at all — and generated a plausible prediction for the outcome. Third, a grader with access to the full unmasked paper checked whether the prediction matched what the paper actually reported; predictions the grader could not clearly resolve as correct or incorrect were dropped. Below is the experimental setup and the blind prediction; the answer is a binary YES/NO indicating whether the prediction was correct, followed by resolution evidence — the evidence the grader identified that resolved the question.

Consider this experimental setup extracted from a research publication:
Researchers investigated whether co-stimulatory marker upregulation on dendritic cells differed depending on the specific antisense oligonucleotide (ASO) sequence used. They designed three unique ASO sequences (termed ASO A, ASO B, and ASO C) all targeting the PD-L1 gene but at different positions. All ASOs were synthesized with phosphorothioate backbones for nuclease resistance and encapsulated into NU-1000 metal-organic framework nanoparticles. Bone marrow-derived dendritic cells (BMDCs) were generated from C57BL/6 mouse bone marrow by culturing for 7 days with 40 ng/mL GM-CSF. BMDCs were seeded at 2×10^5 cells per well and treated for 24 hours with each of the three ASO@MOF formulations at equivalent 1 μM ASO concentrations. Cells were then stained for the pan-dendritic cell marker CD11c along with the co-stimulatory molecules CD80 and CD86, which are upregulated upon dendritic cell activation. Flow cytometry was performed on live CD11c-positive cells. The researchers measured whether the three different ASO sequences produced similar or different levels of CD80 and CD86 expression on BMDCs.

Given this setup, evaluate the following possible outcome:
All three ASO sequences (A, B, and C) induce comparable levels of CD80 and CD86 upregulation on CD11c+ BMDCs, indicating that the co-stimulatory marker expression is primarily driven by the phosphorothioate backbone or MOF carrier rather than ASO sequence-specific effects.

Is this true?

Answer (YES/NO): NO